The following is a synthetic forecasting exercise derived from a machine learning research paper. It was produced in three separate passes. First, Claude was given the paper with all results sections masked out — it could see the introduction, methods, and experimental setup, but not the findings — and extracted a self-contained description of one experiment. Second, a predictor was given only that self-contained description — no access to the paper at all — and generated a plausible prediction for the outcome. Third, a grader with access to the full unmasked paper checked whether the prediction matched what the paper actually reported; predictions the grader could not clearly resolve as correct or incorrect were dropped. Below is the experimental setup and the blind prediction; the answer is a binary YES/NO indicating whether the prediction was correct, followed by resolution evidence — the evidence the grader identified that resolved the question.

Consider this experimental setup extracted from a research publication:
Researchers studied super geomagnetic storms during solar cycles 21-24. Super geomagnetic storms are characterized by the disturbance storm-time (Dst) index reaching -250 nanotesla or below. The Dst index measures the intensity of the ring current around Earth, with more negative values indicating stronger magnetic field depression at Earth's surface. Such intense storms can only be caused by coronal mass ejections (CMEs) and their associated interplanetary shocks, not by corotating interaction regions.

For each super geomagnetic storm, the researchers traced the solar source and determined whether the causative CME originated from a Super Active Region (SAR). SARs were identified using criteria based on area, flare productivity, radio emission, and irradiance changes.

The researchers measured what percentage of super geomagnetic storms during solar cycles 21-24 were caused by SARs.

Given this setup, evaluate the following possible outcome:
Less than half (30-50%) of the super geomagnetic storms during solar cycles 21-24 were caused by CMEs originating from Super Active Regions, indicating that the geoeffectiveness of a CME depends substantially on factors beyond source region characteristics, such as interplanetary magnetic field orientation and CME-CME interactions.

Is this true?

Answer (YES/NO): NO